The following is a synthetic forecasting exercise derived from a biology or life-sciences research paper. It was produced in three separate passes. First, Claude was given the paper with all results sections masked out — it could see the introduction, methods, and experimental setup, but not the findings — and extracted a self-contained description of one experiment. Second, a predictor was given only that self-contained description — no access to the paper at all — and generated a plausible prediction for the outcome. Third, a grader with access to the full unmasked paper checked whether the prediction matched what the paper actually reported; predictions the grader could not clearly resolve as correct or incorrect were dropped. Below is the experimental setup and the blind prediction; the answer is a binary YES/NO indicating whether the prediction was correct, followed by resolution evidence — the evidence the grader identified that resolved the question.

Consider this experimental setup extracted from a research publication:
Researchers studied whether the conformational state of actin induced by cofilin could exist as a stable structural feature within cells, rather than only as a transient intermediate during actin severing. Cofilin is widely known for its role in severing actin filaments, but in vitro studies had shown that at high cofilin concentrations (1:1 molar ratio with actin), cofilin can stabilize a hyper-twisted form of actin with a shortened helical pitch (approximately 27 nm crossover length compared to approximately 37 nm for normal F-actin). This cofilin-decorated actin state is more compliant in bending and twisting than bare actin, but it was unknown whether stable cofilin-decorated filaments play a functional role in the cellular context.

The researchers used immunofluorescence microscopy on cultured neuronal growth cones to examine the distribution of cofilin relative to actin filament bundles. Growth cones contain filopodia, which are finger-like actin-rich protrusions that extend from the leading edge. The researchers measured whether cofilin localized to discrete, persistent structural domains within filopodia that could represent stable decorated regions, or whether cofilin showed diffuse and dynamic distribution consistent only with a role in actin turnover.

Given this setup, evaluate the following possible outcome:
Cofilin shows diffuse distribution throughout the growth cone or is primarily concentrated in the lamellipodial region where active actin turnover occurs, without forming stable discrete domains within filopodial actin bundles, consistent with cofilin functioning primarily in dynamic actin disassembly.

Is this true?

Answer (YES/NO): NO